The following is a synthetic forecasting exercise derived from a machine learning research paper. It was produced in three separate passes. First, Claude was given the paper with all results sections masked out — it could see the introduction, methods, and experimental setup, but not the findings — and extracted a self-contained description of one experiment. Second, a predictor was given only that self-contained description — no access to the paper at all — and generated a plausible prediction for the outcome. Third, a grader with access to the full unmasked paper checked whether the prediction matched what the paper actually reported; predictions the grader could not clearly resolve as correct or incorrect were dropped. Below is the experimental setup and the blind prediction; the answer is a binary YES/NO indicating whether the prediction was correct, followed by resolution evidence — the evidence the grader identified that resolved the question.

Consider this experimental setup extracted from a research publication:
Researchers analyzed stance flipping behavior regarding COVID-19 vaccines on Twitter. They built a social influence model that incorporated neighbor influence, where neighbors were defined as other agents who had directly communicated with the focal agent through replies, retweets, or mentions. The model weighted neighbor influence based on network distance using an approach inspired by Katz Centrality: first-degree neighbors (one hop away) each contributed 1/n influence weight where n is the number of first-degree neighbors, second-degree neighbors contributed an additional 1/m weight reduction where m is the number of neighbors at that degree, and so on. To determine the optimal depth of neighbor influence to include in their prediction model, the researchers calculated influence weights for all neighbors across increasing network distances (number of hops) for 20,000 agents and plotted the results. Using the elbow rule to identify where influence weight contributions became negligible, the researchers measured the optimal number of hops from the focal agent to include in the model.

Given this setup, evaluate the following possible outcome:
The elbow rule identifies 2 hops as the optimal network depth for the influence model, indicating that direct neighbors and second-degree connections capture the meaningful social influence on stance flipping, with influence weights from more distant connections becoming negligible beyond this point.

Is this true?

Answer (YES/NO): YES